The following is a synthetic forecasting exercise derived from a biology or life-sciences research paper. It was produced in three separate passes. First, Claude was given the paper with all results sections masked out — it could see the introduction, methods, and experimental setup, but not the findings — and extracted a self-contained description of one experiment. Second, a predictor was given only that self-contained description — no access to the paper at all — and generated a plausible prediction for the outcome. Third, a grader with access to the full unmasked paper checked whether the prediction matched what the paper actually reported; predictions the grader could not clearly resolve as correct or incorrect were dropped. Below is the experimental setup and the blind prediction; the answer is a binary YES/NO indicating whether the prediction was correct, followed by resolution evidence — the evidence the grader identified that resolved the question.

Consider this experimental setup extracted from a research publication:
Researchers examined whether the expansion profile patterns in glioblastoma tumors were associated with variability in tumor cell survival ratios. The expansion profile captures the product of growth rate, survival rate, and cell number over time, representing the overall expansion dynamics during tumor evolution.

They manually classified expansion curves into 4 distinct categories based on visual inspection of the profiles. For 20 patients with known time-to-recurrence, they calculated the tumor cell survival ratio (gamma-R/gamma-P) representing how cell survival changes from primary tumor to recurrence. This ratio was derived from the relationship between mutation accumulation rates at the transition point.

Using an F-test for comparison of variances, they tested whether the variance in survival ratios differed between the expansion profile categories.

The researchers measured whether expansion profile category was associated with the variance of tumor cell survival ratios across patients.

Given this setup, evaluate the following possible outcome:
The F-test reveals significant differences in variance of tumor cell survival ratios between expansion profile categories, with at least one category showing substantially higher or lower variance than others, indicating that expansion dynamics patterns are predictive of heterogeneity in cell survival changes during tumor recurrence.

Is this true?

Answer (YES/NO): YES